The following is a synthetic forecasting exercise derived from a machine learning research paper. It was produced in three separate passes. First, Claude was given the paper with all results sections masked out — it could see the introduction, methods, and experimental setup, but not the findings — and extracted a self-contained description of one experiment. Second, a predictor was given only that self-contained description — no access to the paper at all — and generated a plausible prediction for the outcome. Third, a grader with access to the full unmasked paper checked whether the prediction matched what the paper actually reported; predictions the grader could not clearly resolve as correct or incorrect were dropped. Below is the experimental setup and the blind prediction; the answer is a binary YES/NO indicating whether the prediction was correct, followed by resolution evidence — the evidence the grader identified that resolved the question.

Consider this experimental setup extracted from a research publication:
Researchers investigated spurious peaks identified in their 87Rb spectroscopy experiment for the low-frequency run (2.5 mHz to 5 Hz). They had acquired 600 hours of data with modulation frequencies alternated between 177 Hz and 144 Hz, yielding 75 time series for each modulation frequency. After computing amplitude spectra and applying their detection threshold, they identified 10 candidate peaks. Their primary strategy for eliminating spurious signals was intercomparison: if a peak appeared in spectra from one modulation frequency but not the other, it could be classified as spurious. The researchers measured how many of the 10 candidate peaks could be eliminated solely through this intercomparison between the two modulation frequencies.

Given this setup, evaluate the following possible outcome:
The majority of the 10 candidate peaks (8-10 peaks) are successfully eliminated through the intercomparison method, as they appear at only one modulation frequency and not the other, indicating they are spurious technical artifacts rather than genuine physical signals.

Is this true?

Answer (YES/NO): NO